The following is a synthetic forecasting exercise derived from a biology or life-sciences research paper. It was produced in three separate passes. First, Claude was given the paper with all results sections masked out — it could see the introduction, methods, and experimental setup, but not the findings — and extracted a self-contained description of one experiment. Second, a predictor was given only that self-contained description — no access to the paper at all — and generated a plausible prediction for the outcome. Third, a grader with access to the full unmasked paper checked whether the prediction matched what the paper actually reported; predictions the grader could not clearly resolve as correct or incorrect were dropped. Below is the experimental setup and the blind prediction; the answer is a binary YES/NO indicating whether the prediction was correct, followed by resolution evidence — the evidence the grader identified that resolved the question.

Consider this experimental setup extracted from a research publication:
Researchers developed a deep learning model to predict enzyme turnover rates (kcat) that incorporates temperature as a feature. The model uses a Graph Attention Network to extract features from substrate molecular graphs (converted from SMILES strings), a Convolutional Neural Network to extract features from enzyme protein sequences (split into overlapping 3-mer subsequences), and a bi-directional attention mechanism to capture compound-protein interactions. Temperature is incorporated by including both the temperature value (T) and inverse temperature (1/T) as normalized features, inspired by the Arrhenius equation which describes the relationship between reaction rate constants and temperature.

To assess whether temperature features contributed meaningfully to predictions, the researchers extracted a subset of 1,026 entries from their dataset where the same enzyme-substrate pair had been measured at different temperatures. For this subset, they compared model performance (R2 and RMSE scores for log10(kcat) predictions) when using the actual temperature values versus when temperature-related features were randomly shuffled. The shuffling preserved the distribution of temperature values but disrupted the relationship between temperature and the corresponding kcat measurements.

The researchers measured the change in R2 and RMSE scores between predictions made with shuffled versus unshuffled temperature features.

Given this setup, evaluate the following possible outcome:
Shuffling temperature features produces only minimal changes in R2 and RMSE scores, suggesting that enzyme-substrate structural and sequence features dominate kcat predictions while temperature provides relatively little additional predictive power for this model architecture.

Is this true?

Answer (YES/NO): NO